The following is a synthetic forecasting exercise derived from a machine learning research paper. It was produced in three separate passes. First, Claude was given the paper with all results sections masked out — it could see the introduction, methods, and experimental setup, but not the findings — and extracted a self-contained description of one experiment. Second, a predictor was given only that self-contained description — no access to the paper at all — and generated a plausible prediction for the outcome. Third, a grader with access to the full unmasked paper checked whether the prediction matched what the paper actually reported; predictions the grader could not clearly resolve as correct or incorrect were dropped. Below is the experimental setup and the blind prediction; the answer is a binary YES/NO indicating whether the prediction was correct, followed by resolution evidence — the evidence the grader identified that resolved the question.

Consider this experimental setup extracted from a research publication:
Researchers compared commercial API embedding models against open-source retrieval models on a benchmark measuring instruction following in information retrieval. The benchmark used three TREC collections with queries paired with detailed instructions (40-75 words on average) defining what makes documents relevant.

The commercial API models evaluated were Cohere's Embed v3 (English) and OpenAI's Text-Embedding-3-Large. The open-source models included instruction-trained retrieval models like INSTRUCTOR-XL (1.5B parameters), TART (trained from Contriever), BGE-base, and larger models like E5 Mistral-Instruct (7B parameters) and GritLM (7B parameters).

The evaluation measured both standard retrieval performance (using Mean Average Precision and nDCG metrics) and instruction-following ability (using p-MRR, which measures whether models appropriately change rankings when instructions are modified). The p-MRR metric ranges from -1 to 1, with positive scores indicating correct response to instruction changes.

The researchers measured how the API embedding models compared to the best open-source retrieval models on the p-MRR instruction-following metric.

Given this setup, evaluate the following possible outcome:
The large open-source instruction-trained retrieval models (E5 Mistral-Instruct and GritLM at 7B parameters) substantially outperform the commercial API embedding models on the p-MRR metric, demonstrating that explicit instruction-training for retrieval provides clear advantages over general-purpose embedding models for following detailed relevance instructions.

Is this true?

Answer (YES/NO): NO